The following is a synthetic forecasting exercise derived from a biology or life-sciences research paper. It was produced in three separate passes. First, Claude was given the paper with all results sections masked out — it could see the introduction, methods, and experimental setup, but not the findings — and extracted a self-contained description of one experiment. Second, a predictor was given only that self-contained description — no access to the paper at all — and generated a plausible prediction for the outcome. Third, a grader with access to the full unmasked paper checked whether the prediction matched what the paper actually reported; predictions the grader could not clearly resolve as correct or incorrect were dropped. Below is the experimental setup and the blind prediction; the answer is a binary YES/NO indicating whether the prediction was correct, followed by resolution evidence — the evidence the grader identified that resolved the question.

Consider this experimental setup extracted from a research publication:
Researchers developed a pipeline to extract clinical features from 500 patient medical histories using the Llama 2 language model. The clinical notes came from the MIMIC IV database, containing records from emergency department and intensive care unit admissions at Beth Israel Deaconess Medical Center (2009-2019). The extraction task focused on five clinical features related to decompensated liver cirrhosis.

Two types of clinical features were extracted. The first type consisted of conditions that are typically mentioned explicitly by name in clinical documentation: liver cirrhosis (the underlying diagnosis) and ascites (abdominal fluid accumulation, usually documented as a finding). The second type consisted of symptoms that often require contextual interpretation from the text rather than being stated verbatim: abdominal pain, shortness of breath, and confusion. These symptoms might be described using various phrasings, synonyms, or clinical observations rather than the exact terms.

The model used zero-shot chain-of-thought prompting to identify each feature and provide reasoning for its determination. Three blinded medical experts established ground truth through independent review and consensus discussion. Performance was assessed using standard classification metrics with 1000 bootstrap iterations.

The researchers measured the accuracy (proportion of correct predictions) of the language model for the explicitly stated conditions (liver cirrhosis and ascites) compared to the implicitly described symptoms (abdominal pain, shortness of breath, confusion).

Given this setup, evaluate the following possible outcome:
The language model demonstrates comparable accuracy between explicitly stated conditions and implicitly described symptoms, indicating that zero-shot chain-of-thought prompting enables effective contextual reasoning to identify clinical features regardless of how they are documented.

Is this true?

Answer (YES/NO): YES